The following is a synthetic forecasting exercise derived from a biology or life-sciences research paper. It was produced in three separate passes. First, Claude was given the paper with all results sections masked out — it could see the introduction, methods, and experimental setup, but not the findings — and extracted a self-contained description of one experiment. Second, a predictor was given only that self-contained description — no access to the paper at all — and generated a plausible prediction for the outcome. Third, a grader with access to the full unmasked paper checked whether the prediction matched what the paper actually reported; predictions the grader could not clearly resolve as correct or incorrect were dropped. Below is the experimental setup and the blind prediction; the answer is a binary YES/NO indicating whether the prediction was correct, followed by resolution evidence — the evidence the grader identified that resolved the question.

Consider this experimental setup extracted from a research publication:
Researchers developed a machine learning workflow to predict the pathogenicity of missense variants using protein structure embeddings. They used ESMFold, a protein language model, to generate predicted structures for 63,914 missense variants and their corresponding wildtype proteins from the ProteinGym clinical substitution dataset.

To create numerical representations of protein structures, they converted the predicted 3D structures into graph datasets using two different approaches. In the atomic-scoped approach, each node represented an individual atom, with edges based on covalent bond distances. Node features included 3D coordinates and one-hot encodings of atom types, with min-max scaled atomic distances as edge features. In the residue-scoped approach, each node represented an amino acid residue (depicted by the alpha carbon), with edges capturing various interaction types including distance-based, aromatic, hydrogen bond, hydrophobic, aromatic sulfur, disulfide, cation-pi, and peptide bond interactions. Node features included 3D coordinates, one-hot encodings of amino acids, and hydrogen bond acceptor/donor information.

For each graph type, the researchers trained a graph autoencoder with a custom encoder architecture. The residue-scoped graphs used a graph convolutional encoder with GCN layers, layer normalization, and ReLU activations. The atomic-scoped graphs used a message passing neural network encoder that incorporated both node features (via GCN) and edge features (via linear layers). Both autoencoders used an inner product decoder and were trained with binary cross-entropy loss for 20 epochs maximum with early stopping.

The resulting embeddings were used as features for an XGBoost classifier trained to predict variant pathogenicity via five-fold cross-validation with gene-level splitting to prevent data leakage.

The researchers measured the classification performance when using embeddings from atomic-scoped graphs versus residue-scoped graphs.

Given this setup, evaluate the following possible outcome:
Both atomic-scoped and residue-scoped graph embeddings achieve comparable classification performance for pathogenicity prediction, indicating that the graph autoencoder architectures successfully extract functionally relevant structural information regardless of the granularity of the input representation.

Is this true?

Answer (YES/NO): NO